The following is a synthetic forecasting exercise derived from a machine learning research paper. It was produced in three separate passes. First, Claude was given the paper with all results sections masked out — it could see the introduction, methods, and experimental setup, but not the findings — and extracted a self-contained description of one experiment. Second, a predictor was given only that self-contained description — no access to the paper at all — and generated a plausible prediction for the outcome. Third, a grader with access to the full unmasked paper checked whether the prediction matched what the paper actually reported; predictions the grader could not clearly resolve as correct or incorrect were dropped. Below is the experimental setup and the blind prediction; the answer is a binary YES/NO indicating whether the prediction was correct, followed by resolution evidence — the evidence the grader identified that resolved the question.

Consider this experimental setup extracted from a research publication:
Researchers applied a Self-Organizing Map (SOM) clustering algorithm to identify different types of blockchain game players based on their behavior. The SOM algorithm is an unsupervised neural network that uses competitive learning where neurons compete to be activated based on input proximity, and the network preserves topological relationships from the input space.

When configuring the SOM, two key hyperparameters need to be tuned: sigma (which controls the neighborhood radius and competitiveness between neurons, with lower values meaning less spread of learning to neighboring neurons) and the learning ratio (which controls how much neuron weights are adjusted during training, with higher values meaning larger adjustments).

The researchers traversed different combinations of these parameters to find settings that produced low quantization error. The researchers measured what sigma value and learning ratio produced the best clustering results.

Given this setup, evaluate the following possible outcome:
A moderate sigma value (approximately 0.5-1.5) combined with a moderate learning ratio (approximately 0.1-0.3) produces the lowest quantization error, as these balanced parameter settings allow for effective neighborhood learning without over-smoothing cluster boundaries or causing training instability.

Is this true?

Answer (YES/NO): NO